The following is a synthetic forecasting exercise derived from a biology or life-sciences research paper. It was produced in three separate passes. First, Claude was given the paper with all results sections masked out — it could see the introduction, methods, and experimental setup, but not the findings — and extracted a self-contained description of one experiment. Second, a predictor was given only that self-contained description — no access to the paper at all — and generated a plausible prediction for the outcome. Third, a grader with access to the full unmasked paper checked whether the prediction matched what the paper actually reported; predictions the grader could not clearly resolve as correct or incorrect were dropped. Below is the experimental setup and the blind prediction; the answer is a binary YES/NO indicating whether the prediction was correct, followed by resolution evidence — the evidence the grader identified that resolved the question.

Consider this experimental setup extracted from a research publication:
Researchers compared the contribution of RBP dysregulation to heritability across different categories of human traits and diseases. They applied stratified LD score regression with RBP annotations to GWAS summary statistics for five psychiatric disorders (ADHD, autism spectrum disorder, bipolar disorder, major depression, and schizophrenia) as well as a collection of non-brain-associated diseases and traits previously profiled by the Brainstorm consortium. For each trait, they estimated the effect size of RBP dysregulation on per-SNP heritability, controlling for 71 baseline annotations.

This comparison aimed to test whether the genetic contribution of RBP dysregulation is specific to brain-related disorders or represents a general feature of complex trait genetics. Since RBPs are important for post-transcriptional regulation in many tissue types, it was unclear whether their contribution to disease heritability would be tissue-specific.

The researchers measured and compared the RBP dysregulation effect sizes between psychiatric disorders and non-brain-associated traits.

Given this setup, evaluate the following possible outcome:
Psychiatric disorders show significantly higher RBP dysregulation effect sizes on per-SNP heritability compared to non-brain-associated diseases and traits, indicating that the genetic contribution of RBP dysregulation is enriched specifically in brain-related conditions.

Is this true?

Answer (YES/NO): YES